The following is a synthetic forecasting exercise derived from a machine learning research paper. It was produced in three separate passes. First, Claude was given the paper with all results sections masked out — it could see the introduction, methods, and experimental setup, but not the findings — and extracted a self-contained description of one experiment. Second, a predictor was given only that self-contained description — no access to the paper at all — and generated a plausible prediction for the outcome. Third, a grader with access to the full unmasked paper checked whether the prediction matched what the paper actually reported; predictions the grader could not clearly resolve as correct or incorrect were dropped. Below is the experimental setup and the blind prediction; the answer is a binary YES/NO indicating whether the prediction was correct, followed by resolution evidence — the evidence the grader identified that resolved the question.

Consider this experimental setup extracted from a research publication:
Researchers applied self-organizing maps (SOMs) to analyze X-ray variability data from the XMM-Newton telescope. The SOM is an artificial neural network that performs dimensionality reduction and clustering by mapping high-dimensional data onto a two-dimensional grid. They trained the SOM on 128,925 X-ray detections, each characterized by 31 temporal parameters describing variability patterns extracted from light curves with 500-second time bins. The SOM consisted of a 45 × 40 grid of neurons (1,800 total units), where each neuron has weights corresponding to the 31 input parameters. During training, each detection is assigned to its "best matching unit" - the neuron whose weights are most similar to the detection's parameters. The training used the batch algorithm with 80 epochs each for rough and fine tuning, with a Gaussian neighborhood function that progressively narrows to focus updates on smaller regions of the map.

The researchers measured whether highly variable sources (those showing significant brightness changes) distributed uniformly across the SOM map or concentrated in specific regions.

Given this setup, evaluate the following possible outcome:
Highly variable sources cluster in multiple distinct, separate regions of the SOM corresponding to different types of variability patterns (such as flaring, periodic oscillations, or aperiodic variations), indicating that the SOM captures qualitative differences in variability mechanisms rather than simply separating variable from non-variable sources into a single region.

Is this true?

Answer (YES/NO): YES